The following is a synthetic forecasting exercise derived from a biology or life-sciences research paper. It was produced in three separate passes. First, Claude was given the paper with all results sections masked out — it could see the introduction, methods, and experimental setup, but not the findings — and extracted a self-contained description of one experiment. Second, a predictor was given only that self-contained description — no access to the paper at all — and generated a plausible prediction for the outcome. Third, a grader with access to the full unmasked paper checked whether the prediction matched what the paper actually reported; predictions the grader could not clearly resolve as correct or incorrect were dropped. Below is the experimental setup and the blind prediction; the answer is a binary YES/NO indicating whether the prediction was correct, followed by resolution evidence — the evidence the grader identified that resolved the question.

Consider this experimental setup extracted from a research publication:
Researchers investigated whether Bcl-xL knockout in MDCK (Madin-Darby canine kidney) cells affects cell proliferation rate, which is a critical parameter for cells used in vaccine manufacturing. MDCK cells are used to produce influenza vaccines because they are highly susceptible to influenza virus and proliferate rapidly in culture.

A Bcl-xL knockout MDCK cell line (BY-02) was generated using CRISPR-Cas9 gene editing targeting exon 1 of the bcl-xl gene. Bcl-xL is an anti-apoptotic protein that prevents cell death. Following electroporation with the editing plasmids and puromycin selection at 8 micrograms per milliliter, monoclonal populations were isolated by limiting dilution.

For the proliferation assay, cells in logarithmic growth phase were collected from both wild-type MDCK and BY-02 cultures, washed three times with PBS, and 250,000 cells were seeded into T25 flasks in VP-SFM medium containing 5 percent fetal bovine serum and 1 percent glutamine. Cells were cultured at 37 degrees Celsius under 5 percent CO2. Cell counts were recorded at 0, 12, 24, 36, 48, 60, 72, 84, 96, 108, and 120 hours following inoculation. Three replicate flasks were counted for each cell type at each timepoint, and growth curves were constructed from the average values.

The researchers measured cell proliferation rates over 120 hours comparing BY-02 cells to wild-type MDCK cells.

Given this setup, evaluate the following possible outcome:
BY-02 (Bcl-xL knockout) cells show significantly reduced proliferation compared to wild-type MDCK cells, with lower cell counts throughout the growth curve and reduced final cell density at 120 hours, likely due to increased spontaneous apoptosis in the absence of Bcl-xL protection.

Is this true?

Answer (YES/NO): YES